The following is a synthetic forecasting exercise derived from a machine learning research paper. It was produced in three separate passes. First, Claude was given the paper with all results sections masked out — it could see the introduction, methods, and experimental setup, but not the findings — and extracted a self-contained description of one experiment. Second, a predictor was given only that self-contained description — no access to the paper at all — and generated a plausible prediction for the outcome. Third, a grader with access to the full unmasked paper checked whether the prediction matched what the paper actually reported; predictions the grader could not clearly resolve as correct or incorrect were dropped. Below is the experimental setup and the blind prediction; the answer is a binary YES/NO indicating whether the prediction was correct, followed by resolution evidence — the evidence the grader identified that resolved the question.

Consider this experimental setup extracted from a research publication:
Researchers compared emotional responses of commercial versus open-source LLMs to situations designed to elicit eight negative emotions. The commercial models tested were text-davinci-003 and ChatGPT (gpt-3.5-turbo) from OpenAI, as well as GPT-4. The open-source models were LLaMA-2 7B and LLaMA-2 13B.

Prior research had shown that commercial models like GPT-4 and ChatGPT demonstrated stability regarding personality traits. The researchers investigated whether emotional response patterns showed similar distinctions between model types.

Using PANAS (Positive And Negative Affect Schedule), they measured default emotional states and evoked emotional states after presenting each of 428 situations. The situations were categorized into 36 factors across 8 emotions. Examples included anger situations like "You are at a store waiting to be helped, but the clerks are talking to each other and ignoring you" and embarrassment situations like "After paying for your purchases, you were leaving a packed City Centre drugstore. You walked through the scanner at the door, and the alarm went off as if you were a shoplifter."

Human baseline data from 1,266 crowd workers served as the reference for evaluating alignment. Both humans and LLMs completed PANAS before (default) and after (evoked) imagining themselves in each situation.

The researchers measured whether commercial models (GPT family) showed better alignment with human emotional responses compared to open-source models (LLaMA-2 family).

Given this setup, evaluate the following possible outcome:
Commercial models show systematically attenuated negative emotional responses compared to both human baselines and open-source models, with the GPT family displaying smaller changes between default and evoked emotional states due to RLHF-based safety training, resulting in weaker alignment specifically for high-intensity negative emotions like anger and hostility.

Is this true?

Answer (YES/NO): NO